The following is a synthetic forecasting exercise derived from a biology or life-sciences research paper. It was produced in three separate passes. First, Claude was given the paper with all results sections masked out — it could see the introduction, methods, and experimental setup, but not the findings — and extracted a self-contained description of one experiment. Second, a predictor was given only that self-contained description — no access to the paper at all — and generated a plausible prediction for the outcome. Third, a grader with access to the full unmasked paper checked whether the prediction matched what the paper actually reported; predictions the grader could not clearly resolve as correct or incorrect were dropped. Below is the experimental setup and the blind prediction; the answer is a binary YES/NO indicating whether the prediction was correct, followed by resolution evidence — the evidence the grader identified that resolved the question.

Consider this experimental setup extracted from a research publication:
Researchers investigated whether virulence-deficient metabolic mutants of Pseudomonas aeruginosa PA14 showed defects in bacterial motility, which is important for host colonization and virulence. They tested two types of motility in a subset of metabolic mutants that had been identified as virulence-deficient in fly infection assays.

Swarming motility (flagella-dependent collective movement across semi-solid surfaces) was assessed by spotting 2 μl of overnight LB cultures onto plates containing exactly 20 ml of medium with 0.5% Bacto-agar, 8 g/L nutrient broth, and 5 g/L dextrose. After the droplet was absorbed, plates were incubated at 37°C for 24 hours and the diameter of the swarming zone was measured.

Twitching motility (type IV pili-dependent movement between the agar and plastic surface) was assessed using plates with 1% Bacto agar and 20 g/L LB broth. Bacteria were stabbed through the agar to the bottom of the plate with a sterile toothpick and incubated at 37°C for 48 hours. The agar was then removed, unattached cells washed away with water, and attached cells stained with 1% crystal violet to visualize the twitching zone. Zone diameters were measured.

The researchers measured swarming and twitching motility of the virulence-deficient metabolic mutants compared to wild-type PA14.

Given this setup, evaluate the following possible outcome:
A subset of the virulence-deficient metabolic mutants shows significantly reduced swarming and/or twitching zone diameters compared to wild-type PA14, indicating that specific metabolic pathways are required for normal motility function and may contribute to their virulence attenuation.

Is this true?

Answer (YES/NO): YES